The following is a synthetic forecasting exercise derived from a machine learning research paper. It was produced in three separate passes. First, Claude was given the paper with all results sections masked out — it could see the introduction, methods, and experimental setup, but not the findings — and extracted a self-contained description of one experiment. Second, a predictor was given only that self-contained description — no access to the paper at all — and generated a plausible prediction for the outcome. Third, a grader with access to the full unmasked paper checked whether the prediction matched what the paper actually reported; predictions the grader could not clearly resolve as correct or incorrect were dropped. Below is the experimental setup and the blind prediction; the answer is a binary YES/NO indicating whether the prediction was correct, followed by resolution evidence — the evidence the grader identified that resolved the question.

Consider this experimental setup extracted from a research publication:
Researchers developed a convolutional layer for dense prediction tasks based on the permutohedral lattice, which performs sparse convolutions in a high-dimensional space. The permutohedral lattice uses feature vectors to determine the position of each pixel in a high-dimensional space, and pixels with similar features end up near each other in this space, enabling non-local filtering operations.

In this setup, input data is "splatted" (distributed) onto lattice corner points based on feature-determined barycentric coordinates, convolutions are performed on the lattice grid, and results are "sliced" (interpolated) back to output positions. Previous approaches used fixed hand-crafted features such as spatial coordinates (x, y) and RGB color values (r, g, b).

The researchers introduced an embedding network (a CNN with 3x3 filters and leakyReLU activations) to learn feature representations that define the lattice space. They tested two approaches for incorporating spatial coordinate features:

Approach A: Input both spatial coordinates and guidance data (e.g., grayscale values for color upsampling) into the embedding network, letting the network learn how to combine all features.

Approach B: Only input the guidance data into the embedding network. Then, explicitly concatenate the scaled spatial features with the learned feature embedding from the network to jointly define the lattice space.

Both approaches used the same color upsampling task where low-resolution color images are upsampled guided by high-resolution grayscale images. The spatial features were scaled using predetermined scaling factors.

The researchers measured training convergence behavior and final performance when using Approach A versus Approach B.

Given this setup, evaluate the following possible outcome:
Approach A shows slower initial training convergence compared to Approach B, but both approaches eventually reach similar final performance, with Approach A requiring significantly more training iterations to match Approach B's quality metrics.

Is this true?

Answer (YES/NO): NO